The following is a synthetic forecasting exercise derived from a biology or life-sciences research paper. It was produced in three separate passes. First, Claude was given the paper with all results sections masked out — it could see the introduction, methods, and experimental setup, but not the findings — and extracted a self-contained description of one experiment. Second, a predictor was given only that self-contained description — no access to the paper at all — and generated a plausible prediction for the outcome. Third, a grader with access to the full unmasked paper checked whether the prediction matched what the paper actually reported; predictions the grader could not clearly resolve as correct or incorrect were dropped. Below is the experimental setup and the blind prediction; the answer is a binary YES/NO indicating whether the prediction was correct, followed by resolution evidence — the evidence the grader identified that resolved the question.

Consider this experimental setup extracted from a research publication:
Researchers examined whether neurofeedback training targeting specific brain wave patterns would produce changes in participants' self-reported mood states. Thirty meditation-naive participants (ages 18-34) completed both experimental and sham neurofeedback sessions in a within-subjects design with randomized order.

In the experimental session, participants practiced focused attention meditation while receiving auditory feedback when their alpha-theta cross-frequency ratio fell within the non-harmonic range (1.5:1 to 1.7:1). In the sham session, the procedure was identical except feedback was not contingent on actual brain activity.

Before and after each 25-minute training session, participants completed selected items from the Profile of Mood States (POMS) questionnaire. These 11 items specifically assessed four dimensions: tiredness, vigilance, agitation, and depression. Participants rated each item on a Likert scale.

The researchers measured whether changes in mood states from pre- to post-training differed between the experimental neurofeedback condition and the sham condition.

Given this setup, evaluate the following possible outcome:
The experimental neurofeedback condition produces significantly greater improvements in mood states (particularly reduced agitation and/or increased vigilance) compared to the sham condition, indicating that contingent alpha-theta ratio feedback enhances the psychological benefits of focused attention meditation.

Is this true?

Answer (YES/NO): NO